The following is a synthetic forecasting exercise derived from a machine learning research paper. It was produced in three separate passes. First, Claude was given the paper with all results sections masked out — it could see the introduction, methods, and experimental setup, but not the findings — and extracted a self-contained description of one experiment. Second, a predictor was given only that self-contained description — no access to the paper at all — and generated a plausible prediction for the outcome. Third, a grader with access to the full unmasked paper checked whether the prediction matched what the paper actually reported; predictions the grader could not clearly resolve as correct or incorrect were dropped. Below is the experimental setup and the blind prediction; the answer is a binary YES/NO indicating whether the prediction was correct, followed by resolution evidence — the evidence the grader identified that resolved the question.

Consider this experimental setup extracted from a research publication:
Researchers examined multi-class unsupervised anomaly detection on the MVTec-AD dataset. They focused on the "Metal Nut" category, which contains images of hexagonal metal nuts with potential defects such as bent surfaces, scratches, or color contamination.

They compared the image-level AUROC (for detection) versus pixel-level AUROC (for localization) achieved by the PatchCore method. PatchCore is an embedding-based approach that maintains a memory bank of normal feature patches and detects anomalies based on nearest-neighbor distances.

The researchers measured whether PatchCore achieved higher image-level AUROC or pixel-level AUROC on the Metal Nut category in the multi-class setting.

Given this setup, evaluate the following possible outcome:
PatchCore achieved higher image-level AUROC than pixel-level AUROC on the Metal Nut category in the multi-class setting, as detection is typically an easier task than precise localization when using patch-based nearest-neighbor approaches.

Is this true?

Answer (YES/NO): YES